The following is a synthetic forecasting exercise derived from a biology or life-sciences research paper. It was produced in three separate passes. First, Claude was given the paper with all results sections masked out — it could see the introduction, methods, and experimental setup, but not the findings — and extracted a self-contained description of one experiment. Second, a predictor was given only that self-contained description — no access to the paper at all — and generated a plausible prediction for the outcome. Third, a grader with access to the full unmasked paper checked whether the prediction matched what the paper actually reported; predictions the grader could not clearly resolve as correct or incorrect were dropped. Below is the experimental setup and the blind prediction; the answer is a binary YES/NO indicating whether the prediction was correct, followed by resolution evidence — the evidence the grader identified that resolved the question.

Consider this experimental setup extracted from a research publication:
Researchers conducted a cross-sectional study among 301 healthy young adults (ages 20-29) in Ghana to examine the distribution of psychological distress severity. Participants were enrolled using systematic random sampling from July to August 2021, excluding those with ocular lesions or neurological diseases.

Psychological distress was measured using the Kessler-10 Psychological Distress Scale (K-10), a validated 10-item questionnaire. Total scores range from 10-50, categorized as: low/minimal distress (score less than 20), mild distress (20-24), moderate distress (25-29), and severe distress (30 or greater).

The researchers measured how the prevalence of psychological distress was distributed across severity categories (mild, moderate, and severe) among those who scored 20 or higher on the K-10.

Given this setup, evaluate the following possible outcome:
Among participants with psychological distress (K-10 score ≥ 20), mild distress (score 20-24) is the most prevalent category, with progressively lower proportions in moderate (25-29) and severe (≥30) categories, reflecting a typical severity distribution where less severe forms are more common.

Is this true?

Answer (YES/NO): NO